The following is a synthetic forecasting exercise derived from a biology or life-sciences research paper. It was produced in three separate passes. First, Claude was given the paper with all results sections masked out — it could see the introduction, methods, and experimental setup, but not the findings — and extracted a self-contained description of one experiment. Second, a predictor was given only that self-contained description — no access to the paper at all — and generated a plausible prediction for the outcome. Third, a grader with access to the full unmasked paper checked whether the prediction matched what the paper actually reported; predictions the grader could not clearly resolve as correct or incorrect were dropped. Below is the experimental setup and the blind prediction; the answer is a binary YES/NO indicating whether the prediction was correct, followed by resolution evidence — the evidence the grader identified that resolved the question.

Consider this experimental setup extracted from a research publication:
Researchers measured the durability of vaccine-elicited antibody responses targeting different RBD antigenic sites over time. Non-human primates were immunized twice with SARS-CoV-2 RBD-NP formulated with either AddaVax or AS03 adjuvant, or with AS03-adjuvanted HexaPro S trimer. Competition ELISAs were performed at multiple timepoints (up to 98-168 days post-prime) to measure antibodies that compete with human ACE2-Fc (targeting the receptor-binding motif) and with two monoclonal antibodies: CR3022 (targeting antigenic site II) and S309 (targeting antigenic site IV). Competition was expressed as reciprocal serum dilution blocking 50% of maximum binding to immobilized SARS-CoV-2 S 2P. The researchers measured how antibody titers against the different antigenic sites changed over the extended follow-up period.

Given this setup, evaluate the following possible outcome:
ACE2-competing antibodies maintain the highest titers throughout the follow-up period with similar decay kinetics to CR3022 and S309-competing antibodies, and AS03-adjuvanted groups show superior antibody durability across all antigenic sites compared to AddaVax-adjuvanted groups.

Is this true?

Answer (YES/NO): NO